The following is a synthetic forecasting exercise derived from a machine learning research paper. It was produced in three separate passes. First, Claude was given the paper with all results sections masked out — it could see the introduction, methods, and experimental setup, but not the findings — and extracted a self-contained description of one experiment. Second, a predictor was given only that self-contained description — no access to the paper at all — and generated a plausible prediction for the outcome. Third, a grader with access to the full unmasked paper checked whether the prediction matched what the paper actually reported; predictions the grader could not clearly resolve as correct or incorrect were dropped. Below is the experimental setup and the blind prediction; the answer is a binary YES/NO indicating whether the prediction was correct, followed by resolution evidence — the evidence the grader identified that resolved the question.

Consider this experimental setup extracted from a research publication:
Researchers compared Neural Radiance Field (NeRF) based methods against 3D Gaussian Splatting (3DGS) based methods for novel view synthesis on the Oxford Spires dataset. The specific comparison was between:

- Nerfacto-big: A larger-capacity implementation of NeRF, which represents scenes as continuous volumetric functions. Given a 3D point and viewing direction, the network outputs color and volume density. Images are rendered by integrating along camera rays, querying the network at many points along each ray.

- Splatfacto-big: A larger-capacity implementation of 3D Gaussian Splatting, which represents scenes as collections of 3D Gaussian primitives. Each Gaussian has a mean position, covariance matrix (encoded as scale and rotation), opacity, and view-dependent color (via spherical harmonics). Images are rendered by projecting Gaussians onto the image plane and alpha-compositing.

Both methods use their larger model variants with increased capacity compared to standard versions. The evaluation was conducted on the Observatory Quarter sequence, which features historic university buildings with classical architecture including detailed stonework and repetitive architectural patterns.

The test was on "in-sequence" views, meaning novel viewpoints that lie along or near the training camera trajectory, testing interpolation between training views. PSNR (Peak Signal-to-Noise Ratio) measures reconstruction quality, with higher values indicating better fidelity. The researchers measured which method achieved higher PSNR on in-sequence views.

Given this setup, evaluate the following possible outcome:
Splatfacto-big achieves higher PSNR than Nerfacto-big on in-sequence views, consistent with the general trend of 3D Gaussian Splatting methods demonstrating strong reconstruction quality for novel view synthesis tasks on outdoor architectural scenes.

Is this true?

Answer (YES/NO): YES